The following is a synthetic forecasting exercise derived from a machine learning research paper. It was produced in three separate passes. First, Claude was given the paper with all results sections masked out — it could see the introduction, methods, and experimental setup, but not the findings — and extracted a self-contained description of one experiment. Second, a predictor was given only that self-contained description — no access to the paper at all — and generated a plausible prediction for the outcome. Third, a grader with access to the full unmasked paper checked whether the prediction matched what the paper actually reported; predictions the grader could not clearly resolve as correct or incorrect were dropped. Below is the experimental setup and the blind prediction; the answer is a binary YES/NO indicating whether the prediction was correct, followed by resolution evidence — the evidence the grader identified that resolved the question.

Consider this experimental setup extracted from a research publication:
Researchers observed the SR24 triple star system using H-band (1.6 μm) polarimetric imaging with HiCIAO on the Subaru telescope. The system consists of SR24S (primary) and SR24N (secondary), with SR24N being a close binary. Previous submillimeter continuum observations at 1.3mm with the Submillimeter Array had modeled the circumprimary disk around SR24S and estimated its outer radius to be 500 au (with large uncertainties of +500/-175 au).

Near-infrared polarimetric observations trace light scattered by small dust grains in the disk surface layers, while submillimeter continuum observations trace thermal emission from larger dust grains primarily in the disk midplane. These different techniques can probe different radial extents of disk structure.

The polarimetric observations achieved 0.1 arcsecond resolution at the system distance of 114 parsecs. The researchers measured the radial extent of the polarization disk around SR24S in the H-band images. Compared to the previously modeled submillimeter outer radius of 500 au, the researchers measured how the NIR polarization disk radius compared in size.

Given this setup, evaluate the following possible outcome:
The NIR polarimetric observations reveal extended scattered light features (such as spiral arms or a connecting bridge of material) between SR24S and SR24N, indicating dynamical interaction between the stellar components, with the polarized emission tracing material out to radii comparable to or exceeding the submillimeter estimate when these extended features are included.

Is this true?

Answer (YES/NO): NO